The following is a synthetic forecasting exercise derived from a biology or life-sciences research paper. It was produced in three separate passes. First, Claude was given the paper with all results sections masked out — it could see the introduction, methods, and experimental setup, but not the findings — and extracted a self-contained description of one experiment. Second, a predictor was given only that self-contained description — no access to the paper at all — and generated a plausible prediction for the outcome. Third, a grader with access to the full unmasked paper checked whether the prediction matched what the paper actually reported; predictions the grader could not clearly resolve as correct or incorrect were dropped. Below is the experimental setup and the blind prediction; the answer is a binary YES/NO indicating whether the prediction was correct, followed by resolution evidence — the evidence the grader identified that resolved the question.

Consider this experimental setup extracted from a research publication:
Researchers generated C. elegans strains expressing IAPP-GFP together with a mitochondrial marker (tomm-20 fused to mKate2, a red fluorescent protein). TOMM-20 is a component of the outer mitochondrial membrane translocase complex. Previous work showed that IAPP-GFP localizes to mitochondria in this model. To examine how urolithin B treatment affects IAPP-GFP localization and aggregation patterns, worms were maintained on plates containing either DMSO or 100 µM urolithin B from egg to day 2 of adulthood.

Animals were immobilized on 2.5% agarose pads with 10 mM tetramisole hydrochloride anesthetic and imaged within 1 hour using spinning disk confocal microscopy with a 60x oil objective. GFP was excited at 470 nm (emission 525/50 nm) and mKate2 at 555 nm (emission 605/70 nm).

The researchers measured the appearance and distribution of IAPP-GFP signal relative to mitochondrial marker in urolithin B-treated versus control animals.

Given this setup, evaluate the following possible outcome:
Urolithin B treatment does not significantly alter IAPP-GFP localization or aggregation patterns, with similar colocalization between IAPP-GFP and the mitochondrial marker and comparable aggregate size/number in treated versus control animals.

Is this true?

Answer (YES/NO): NO